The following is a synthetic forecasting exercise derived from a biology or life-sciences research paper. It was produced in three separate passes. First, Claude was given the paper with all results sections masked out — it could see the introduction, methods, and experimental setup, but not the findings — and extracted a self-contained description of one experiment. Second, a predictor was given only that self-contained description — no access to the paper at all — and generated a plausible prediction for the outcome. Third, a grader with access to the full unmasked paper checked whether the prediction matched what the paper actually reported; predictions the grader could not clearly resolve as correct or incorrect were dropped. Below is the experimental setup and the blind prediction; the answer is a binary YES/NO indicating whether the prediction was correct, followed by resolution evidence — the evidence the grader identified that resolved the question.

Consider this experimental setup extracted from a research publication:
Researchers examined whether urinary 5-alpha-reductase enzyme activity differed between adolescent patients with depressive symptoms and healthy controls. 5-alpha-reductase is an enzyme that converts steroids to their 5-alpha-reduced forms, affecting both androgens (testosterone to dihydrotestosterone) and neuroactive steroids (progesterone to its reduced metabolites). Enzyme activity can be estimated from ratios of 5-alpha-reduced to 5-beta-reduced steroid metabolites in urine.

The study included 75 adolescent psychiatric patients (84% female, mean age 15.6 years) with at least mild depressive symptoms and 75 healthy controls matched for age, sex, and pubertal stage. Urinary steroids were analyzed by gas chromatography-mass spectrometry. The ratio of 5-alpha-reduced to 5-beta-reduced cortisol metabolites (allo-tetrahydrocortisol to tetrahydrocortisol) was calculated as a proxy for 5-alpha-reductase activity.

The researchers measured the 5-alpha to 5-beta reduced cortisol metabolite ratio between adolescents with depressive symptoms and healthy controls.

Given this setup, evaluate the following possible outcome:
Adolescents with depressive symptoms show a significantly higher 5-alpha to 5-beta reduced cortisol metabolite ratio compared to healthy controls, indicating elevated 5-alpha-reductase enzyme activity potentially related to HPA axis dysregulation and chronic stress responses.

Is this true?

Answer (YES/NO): NO